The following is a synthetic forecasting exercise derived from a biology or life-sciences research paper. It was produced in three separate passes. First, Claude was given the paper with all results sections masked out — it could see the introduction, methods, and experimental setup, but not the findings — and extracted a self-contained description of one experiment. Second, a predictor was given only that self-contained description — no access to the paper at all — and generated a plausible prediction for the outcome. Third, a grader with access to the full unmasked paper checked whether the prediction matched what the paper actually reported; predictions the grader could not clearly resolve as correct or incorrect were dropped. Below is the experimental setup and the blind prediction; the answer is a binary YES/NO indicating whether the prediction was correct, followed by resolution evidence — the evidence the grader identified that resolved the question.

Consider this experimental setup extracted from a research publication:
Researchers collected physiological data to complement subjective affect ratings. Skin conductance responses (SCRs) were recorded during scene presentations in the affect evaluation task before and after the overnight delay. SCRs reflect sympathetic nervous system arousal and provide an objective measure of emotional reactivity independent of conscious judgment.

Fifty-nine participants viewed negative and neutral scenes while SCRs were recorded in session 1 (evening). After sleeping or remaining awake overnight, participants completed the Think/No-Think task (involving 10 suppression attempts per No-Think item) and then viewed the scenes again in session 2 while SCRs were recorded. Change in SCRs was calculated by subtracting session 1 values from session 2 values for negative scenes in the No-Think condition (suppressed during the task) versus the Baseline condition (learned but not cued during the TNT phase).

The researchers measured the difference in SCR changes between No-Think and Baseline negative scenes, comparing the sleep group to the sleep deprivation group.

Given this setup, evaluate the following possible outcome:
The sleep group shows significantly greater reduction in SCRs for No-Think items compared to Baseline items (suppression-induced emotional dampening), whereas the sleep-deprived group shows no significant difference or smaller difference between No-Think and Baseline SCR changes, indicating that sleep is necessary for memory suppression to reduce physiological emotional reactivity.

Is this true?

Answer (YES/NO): YES